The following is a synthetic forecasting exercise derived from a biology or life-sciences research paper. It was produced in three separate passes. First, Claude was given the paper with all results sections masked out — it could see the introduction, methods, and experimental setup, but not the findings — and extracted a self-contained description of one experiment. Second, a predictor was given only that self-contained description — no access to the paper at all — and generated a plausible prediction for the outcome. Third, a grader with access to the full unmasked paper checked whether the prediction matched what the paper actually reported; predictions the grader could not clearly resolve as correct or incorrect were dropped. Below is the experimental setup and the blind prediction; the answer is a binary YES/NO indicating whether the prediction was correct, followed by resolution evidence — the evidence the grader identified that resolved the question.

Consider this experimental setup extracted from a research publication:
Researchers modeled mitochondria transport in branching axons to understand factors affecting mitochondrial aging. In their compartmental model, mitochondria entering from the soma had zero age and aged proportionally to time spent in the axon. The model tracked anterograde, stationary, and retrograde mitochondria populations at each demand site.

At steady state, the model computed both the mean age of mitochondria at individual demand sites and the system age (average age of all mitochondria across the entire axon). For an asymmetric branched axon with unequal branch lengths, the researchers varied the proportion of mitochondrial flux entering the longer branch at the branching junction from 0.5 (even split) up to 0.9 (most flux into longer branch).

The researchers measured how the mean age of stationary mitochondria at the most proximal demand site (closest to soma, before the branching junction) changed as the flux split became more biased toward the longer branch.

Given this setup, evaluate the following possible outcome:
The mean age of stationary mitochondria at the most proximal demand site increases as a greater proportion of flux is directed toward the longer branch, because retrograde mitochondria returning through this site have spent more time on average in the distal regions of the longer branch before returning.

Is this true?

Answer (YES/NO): YES